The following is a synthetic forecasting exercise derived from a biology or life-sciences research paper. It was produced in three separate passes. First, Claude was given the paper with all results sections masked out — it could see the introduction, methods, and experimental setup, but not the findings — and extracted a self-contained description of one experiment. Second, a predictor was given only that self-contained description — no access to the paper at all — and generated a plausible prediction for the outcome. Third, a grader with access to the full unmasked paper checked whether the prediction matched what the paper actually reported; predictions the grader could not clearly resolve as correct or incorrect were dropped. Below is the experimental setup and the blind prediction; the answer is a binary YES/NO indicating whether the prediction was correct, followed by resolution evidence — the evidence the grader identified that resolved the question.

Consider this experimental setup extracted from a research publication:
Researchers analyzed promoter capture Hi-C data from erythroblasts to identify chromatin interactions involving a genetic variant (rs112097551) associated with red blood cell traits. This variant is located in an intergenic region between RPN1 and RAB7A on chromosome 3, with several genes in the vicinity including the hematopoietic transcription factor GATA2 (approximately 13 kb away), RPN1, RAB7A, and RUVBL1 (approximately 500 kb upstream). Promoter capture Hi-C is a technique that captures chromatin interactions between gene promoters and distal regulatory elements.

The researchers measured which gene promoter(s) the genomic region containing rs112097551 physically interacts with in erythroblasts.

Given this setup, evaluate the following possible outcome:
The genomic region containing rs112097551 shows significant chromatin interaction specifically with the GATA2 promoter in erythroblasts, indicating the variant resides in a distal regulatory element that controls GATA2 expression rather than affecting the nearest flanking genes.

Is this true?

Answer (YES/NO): NO